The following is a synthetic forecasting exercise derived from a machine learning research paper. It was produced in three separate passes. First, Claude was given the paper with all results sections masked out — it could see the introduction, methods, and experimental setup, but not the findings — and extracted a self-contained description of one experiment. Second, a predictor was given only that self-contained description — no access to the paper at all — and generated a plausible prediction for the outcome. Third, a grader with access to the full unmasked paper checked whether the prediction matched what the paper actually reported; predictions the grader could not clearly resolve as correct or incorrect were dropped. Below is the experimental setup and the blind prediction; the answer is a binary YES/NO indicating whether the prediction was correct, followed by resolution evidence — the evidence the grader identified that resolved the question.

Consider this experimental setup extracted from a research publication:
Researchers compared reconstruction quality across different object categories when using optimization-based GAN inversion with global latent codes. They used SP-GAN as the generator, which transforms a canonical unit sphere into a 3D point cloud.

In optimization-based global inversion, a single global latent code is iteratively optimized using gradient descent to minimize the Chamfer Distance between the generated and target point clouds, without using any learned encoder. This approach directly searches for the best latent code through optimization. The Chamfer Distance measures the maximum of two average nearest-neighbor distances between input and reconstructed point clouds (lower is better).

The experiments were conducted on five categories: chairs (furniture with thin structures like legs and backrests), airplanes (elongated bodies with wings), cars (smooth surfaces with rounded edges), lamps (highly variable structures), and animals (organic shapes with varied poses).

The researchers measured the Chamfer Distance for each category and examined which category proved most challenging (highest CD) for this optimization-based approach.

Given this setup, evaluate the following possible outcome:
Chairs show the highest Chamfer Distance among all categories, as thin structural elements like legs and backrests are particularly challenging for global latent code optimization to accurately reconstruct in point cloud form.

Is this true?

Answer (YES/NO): NO